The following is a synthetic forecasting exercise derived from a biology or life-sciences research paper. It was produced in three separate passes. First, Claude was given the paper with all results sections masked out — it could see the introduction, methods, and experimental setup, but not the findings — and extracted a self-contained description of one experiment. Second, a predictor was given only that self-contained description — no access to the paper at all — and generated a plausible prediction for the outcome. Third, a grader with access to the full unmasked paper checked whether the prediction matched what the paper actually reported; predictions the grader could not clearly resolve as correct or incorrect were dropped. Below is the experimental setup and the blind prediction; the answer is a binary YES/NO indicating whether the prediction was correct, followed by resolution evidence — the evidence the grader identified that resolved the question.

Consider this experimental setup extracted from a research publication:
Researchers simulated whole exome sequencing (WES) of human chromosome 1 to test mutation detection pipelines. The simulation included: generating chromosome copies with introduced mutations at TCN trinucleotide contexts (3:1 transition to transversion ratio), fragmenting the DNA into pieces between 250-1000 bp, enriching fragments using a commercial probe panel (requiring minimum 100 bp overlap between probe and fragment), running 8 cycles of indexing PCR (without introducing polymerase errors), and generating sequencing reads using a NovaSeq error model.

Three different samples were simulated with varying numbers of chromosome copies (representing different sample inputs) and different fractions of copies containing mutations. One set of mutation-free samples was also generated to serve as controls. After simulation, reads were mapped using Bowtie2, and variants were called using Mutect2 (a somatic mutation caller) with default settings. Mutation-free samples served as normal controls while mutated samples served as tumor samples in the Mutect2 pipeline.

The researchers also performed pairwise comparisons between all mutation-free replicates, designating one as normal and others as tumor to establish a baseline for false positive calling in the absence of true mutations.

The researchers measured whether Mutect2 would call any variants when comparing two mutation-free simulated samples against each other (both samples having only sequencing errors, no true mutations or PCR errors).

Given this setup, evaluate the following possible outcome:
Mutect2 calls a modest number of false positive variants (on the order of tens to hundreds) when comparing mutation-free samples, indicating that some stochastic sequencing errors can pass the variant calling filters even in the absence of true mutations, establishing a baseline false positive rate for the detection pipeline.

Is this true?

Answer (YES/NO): NO